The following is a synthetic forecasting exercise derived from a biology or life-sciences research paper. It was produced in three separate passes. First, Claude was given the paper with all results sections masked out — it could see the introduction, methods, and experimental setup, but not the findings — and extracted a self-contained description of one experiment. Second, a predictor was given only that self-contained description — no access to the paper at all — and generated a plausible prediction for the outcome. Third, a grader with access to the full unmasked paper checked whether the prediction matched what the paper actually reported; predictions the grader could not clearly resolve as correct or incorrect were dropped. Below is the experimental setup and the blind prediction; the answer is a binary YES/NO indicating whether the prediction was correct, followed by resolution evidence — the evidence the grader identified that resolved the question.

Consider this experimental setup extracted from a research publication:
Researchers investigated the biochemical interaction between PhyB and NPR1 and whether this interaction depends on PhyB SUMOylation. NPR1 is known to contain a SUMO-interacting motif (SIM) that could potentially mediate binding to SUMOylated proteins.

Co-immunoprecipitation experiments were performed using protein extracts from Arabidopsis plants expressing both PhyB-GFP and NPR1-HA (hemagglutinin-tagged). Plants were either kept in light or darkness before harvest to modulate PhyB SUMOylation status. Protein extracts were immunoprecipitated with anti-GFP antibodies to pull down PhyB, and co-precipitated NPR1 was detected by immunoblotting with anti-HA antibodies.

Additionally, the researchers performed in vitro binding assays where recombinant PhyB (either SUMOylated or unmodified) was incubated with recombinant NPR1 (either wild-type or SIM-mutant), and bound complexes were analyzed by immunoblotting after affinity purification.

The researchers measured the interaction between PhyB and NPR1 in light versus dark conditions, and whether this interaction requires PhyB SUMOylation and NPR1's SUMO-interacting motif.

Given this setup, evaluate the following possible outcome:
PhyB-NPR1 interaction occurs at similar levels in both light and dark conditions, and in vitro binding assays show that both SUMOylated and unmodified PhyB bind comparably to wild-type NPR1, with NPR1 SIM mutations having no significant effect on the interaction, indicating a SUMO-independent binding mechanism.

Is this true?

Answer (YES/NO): NO